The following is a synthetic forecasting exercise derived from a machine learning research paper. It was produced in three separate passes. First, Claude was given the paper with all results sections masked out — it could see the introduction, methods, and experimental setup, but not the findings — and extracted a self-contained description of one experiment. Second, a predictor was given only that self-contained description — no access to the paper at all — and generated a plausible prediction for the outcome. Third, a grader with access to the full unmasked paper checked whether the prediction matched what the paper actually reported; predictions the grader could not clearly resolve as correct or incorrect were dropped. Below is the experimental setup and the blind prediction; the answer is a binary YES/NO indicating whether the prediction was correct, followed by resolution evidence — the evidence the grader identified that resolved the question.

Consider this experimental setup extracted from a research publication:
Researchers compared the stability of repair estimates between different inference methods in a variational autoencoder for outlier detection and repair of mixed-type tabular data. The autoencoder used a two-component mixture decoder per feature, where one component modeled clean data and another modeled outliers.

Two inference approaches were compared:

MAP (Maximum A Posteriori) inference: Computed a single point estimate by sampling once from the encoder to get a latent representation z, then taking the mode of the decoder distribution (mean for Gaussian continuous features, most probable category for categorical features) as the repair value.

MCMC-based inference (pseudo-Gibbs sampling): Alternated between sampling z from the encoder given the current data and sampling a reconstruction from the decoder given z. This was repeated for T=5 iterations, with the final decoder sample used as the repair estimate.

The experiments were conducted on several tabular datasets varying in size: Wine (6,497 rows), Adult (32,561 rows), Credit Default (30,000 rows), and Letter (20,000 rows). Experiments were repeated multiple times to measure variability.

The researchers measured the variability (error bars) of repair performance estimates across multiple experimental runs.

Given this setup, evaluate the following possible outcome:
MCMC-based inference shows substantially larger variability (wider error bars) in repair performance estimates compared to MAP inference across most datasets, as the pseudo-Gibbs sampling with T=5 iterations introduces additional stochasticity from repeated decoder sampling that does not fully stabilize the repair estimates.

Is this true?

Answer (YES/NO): NO